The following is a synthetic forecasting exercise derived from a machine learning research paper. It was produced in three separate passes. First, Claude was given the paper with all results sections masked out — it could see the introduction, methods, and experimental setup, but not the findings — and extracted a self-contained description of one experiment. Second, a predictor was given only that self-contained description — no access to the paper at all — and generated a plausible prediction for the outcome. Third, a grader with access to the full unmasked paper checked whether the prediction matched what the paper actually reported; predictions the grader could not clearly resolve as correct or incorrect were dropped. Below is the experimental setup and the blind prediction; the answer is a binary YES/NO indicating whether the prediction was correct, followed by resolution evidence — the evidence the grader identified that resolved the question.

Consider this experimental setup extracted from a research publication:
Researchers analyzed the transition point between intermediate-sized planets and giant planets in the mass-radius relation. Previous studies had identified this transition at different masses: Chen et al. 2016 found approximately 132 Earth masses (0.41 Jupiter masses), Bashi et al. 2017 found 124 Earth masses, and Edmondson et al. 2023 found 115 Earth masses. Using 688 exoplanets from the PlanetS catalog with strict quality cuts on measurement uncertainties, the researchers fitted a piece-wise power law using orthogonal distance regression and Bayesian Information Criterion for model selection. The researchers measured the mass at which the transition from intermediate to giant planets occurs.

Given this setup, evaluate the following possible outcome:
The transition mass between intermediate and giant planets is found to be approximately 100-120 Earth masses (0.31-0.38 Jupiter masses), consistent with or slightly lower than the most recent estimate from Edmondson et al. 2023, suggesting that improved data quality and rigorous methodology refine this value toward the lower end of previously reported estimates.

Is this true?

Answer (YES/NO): NO